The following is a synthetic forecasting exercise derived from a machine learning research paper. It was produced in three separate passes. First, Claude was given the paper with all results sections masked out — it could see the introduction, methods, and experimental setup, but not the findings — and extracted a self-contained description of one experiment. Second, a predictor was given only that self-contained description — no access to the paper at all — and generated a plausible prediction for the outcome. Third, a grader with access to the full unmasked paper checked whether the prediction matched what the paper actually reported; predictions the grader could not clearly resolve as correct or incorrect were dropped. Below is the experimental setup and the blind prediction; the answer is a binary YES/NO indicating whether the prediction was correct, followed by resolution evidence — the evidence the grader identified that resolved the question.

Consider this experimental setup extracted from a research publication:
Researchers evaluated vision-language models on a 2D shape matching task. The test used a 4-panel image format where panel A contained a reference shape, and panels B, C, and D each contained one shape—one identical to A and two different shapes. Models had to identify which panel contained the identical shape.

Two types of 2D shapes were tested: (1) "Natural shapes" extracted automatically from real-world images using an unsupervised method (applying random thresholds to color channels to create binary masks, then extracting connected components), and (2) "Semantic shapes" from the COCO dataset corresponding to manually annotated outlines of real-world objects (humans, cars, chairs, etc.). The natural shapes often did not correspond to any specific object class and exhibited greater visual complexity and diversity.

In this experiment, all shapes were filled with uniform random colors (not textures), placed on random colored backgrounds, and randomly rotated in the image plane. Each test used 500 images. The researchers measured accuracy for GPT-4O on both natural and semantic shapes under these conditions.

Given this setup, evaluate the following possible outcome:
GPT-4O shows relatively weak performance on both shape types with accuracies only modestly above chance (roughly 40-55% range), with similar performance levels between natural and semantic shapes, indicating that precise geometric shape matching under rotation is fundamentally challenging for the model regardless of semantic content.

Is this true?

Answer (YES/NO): NO